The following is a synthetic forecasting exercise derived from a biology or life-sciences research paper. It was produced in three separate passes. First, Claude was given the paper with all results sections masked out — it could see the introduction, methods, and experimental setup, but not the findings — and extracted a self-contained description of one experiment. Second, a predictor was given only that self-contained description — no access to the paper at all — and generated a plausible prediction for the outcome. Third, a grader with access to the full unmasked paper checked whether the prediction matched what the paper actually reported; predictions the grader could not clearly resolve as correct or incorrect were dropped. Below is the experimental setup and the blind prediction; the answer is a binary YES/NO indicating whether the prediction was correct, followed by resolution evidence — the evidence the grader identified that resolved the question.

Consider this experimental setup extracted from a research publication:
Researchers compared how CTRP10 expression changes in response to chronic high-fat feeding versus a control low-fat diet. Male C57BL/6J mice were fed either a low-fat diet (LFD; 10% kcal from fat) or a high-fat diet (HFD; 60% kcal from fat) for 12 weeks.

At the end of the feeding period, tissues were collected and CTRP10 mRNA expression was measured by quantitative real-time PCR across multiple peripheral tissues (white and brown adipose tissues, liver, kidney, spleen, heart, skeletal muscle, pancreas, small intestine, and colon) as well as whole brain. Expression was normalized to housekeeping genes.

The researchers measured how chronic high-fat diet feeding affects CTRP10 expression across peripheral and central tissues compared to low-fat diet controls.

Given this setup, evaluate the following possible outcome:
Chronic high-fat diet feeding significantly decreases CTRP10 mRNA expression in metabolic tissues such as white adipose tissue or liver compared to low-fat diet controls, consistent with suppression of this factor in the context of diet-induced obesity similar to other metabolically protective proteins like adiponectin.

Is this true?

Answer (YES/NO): NO